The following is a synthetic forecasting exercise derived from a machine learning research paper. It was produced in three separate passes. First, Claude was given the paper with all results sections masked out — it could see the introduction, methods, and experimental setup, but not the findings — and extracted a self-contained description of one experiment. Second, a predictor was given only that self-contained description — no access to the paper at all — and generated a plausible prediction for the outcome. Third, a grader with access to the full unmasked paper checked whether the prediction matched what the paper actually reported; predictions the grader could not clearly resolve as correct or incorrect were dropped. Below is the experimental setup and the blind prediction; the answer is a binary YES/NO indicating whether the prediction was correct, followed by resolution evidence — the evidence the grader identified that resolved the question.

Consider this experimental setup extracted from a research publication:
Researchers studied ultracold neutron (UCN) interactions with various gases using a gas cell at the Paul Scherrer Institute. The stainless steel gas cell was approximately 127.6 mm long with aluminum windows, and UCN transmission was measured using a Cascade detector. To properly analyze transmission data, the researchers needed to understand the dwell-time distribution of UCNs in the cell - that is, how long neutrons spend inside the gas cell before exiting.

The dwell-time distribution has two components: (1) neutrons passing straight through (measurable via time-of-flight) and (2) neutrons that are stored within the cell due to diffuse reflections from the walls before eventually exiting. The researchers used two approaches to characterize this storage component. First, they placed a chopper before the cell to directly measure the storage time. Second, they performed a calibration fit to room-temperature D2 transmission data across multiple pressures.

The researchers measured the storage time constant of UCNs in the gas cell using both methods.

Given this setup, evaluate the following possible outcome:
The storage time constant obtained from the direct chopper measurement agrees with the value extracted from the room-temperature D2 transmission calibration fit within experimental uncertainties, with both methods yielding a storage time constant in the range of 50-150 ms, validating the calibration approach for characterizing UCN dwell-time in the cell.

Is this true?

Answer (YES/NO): NO